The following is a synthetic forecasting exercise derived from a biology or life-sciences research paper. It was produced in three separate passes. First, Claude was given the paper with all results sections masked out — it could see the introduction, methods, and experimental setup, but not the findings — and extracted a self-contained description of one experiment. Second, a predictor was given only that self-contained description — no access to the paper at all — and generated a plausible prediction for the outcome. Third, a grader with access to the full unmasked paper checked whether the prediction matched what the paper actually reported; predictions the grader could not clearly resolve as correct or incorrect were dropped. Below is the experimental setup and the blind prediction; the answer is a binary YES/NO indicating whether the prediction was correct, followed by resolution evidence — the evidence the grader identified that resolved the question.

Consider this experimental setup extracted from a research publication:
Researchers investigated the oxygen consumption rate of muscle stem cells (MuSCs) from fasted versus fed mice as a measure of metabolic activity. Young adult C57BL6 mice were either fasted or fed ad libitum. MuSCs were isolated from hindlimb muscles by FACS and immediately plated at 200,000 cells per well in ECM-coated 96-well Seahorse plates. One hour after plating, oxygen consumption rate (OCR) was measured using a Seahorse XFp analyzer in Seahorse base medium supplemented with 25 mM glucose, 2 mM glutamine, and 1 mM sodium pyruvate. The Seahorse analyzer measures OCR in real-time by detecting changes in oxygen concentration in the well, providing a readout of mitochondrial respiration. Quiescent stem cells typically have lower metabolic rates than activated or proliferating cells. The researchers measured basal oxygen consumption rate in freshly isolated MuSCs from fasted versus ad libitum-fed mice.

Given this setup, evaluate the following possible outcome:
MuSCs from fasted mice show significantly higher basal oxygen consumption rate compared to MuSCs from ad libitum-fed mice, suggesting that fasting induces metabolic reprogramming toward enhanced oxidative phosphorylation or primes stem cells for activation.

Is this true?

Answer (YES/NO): NO